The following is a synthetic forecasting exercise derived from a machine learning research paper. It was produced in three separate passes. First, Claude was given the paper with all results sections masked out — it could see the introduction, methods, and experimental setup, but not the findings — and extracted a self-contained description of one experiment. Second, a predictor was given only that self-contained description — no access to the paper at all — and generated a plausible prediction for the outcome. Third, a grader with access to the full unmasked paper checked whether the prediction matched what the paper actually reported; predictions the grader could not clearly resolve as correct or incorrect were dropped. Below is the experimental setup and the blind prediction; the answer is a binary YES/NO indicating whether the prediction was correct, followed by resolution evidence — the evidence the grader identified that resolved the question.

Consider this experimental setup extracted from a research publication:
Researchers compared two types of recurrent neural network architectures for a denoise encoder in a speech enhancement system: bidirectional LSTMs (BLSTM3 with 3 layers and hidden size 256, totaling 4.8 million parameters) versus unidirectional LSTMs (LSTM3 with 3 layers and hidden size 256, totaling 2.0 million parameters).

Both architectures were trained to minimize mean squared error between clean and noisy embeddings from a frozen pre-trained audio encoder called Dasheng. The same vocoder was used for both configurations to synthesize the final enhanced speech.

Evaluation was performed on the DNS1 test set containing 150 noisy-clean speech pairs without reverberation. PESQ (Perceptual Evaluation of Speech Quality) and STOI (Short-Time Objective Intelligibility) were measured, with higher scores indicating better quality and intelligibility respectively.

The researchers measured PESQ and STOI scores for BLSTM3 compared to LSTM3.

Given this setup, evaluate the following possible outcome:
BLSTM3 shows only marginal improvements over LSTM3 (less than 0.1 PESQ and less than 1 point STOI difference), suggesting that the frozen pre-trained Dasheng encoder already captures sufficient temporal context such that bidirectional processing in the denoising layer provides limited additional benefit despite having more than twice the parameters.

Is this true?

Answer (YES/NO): YES